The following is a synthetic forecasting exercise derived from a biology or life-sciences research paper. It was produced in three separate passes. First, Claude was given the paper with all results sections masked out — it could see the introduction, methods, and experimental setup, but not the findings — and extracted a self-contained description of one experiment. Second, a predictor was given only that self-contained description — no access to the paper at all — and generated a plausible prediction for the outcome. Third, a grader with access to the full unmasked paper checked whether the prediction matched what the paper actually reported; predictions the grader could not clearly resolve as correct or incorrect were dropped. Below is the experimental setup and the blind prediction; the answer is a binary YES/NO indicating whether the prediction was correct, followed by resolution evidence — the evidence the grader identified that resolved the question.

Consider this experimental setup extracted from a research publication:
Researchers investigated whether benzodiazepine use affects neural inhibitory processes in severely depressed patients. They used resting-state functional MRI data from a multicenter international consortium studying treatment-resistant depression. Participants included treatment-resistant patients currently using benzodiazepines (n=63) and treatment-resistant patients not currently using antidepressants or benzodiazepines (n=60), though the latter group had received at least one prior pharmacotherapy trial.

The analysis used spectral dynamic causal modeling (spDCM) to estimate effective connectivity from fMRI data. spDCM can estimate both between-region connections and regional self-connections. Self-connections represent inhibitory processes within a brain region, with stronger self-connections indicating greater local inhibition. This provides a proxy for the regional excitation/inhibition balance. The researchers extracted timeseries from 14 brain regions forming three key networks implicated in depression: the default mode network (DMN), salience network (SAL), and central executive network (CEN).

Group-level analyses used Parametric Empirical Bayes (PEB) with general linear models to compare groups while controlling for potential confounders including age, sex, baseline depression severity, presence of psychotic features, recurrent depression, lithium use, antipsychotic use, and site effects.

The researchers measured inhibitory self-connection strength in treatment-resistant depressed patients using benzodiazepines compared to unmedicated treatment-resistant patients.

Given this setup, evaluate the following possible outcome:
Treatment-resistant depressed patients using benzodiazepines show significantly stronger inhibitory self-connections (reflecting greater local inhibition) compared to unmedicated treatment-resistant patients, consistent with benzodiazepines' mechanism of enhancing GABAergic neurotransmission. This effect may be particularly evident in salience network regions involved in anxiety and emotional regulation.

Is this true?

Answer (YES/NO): NO